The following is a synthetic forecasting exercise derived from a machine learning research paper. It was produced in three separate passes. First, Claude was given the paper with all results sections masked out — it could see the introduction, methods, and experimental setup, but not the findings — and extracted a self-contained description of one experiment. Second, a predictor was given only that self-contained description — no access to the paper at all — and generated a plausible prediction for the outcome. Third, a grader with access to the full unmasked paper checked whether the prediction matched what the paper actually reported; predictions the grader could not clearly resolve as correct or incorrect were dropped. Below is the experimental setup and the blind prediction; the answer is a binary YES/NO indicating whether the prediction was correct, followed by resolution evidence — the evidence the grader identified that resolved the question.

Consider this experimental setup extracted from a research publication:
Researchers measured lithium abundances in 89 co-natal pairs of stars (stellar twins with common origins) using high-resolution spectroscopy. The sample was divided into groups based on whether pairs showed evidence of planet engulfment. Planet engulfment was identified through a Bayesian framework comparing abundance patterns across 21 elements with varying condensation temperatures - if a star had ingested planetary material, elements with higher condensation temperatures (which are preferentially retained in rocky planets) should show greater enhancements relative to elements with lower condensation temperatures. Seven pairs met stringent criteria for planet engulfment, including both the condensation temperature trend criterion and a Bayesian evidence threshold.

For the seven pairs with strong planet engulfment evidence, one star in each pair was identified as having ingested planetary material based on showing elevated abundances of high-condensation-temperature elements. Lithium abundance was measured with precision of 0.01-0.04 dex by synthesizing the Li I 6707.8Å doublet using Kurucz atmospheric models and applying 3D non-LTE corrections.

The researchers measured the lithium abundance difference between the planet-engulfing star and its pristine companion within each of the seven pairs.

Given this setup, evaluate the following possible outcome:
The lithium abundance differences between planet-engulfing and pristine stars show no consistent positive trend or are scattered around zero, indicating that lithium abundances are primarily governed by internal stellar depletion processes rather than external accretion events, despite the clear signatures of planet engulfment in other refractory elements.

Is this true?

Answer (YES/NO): YES